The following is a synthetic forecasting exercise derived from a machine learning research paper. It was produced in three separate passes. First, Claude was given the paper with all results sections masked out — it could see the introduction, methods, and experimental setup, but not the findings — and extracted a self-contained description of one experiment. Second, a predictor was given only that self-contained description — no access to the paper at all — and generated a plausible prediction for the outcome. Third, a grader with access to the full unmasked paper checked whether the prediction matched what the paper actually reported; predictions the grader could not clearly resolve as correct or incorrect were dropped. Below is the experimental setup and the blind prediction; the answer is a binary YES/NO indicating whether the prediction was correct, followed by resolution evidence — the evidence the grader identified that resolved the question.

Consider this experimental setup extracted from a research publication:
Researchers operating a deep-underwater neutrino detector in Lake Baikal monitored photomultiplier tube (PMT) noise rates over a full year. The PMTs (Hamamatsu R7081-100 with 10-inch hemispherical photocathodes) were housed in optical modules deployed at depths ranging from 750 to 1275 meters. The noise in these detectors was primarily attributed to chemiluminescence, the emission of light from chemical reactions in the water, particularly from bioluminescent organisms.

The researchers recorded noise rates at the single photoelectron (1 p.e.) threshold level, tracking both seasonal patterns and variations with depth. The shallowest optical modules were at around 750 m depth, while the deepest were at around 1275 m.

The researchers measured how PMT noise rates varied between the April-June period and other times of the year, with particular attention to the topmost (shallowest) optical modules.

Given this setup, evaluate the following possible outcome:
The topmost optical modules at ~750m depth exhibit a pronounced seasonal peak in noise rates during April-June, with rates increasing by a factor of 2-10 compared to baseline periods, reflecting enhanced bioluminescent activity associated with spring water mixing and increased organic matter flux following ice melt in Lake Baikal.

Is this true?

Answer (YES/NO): NO